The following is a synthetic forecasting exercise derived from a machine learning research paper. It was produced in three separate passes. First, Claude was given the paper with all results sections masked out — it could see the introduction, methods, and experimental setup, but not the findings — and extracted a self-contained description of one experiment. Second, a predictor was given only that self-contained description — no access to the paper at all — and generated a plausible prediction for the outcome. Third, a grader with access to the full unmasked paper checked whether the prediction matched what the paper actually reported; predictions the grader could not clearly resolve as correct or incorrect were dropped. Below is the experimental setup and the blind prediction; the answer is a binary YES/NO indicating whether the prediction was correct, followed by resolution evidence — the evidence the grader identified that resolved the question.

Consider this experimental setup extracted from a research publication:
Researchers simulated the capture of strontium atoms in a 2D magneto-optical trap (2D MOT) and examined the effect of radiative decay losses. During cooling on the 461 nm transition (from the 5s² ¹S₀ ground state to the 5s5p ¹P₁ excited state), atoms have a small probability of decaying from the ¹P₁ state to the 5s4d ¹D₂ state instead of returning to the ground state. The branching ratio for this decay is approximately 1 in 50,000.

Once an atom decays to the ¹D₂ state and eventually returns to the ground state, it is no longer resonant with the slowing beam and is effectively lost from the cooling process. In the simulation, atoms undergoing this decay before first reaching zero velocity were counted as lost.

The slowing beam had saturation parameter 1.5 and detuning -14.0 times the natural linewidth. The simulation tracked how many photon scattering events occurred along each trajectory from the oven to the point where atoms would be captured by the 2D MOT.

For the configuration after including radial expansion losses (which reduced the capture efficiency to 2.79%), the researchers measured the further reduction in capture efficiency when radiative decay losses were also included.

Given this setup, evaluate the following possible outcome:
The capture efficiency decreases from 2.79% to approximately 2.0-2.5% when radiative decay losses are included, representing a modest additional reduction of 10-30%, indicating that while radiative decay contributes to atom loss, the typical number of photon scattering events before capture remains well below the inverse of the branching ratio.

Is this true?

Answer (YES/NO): NO